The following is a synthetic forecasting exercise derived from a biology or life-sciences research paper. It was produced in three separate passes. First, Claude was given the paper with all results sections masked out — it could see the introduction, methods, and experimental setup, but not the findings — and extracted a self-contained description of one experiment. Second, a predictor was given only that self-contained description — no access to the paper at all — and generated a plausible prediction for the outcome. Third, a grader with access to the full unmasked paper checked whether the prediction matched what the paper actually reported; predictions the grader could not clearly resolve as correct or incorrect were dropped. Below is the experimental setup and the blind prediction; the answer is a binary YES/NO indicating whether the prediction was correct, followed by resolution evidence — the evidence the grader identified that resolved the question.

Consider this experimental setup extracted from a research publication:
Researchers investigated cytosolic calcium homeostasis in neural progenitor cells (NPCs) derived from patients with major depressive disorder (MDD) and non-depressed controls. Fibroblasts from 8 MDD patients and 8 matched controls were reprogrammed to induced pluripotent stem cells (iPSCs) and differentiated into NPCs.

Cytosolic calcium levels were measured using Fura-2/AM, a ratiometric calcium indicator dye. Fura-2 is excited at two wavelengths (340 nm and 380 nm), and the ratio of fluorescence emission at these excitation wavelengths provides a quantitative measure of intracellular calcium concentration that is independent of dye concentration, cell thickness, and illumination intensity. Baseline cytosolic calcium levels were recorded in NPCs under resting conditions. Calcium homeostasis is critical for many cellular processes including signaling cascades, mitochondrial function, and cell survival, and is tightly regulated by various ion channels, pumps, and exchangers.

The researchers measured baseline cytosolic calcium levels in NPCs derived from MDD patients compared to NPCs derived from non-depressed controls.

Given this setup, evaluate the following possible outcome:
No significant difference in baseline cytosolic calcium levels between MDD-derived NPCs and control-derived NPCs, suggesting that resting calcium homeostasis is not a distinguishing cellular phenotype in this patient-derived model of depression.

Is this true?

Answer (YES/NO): YES